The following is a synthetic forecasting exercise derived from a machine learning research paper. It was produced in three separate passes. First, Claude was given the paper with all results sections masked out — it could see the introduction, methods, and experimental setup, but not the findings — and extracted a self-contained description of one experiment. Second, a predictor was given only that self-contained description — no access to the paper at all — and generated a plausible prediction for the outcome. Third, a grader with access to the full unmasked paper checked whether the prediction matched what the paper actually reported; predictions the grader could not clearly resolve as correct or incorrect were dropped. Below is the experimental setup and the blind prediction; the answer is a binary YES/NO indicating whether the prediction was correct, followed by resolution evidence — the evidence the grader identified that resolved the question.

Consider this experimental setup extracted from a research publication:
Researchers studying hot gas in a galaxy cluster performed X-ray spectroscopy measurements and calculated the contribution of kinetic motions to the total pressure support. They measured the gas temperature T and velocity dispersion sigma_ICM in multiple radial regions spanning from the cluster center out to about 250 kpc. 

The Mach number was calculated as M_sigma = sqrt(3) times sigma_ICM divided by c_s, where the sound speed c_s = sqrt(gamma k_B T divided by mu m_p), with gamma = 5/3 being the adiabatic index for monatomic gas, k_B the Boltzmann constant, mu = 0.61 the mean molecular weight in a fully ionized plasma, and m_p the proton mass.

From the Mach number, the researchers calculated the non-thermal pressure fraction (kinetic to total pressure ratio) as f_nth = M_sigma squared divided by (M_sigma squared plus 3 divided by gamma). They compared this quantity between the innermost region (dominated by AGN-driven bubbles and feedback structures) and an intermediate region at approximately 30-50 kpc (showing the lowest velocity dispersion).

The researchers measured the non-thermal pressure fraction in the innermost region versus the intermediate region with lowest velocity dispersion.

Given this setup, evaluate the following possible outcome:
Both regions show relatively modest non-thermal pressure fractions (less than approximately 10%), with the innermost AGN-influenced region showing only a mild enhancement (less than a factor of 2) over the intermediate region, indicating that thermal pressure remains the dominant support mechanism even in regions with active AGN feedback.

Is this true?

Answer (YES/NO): NO